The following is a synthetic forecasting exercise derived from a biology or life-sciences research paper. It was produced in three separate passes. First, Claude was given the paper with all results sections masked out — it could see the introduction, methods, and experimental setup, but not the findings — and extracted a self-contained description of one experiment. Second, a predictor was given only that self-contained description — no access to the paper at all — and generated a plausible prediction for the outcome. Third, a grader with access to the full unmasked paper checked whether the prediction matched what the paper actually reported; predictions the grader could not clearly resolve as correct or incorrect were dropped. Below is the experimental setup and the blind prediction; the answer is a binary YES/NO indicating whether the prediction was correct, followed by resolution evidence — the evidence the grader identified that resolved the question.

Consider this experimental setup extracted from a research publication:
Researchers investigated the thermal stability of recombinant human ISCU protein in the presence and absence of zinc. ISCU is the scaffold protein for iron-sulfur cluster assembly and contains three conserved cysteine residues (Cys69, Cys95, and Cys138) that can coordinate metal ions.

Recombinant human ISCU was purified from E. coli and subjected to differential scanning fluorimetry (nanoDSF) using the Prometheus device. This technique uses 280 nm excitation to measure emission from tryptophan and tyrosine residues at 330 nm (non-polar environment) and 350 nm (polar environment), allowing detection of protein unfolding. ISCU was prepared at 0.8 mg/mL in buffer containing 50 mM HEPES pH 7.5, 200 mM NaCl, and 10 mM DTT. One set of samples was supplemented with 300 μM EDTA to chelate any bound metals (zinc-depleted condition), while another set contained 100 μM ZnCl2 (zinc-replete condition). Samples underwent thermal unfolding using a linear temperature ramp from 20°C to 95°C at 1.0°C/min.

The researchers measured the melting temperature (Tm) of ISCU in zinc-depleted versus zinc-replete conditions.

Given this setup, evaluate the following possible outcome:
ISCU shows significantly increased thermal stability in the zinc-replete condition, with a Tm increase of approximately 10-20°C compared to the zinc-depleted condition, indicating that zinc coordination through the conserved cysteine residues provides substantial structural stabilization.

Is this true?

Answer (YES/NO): NO